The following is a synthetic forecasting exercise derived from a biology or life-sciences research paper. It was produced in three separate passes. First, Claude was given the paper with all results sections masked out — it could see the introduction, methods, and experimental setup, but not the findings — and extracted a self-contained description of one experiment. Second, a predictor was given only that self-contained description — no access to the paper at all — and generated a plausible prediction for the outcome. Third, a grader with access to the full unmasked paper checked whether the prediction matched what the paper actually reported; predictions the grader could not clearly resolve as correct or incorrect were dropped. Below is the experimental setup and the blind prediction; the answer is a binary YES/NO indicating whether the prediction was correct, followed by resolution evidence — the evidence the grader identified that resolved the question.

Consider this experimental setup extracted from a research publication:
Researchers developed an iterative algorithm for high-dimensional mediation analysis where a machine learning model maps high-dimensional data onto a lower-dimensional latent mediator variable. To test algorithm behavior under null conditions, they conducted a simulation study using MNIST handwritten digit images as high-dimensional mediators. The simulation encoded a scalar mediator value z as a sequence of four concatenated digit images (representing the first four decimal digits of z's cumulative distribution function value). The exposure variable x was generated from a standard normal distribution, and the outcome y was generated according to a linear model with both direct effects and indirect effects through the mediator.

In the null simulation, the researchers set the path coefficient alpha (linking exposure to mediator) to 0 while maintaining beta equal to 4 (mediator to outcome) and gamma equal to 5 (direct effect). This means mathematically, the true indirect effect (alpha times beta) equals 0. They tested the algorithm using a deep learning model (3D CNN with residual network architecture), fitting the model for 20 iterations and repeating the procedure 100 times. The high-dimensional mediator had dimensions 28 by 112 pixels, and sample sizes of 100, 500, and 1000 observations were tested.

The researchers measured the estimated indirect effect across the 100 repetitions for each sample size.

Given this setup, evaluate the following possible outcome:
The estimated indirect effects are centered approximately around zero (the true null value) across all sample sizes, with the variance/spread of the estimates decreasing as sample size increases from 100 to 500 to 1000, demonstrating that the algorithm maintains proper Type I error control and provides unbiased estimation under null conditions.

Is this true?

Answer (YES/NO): YES